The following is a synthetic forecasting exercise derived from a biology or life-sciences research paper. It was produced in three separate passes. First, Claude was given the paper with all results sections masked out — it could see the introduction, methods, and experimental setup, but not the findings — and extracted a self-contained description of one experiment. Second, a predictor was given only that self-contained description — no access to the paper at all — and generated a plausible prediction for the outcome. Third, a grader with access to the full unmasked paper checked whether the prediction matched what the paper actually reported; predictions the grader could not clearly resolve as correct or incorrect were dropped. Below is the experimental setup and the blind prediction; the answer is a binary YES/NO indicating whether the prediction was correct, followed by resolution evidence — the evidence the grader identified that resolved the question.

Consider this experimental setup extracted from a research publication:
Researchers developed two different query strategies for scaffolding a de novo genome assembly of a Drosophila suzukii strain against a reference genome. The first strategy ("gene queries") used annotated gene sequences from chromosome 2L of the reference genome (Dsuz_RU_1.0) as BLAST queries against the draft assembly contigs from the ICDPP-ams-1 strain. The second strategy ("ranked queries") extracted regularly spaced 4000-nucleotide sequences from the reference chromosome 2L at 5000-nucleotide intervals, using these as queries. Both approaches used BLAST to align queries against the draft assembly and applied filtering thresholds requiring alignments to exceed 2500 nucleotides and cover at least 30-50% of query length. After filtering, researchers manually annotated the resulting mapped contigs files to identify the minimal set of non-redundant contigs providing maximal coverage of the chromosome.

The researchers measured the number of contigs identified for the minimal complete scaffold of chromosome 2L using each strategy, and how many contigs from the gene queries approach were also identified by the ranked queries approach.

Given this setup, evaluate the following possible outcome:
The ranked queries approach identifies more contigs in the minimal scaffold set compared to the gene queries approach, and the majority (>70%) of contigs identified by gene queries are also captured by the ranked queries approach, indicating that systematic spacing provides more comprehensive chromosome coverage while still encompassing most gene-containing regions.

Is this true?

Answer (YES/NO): YES